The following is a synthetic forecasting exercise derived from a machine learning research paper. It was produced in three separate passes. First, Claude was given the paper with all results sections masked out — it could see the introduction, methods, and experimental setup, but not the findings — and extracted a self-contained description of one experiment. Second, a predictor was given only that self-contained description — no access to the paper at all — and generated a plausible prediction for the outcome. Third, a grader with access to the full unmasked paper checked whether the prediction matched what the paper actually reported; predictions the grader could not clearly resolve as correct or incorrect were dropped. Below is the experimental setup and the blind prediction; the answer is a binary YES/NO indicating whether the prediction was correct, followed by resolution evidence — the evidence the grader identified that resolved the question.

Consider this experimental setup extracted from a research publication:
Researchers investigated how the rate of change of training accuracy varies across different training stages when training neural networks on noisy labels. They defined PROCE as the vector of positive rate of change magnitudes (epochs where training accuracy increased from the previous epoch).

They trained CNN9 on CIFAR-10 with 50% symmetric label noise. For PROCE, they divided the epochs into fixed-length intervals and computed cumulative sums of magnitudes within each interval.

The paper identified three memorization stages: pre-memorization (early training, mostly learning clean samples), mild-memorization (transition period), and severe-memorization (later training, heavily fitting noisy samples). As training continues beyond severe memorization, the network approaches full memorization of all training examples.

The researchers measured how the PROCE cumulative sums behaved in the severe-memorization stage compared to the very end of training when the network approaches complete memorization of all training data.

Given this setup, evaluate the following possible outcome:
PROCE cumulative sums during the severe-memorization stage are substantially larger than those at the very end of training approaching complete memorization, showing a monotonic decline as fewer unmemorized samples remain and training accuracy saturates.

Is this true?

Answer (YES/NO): NO